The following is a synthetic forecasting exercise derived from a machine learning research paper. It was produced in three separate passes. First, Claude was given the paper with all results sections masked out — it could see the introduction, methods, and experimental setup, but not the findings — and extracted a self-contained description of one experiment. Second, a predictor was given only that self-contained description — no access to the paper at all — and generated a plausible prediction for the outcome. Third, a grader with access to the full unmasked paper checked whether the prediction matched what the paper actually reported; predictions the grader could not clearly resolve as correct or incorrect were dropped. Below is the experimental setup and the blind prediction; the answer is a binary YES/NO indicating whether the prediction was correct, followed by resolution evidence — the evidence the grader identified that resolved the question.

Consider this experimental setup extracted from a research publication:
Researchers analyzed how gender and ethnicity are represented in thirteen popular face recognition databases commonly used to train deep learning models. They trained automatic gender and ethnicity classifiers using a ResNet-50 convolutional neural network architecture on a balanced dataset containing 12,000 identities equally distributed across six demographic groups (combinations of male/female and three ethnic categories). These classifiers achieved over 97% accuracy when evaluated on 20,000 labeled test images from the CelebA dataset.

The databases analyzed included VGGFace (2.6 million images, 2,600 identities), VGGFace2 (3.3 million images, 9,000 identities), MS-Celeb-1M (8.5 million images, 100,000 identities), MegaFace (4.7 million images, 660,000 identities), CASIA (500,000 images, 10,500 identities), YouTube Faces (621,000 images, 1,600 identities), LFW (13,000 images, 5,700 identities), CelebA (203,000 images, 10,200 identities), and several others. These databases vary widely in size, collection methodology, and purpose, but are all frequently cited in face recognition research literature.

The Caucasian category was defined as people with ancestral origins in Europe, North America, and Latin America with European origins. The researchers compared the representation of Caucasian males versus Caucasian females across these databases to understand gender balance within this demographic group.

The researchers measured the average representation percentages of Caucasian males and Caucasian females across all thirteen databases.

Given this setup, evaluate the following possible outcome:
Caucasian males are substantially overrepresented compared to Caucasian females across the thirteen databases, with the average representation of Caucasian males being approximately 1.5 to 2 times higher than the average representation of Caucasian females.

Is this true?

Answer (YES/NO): YES